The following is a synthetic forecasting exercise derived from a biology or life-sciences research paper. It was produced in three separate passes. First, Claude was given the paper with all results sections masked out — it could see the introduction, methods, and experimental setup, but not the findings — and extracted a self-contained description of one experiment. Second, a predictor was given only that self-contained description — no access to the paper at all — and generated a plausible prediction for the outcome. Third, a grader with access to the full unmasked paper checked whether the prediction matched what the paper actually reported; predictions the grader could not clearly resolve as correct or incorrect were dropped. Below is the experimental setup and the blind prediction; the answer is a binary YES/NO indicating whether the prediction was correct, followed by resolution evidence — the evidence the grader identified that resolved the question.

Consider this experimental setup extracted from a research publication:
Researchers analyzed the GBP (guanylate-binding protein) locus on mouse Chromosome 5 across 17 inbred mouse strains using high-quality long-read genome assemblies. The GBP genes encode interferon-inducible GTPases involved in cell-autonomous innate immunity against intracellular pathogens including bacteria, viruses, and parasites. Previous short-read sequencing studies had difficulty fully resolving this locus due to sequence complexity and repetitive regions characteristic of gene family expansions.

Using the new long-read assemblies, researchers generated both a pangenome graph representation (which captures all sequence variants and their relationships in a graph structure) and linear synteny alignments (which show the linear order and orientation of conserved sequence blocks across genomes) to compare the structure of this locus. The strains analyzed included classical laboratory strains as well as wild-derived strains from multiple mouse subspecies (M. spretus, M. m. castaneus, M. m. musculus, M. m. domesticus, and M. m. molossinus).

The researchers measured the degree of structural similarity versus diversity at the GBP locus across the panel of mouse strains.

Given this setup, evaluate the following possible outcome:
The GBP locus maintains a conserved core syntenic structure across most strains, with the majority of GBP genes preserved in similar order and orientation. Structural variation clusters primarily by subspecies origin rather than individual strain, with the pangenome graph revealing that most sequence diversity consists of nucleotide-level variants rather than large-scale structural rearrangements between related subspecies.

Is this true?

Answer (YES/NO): NO